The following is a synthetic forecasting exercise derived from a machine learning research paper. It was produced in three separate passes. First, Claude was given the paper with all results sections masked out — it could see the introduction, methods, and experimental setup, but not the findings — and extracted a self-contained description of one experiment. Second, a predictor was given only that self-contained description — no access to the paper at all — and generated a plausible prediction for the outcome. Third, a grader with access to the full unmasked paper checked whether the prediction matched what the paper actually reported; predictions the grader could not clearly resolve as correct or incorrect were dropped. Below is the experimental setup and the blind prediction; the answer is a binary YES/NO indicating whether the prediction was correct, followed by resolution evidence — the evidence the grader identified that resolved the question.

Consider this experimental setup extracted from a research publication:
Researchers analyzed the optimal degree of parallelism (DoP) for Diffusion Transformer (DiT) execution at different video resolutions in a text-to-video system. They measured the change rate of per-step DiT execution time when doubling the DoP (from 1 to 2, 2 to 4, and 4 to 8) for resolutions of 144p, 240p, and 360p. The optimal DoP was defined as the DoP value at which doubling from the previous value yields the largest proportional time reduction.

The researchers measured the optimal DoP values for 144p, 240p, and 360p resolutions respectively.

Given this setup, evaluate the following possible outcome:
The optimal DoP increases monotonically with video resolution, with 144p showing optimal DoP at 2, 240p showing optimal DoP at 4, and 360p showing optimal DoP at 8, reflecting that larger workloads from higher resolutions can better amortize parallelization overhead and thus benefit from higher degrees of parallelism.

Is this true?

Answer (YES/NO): NO